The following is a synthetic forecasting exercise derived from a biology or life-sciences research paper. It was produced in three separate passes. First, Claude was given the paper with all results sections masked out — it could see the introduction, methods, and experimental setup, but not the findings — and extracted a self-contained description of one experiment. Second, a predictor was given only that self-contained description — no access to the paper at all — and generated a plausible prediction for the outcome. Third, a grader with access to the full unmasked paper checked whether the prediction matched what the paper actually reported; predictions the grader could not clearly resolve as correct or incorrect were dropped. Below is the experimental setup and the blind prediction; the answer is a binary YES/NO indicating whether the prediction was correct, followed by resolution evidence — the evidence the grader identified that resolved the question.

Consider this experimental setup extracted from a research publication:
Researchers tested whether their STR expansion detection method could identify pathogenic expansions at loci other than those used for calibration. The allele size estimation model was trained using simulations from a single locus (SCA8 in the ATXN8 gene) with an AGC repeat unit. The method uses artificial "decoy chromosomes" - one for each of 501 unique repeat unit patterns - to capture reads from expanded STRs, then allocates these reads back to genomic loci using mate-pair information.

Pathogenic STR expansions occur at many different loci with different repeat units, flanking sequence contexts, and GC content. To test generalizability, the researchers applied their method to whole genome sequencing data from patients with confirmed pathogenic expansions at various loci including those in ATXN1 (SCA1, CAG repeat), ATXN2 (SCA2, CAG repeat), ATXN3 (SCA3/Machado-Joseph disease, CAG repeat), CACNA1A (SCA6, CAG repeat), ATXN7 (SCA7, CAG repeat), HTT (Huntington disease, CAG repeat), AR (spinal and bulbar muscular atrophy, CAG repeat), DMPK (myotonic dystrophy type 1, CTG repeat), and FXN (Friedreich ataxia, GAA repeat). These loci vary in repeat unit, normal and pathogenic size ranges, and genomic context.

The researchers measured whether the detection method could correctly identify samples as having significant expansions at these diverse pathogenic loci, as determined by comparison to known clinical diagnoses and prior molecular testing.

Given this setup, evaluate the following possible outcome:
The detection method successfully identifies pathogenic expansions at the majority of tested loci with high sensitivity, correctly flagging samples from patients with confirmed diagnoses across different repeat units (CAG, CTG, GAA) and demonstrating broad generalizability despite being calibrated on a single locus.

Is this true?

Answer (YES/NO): YES